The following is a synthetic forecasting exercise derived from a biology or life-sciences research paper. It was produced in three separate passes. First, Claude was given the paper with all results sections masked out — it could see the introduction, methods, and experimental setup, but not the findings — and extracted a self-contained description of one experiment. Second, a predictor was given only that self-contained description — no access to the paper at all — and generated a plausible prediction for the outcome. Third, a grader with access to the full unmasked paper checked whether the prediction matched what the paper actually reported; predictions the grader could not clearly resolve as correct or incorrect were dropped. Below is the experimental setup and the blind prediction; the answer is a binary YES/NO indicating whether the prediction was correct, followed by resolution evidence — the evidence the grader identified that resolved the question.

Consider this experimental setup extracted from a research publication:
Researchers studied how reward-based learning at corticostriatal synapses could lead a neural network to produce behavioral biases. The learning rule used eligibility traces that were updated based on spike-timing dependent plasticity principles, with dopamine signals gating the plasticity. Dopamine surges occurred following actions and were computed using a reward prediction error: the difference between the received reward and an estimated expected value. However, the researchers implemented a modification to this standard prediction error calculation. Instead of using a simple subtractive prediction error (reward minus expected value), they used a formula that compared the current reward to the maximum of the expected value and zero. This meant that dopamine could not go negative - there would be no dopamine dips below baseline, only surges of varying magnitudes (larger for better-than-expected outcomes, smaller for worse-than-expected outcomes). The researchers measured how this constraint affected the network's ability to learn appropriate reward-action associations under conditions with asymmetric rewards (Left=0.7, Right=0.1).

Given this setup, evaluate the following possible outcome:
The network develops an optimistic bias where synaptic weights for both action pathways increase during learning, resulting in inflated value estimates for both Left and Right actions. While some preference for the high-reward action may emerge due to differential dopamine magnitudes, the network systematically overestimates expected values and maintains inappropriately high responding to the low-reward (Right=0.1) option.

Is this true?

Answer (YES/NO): NO